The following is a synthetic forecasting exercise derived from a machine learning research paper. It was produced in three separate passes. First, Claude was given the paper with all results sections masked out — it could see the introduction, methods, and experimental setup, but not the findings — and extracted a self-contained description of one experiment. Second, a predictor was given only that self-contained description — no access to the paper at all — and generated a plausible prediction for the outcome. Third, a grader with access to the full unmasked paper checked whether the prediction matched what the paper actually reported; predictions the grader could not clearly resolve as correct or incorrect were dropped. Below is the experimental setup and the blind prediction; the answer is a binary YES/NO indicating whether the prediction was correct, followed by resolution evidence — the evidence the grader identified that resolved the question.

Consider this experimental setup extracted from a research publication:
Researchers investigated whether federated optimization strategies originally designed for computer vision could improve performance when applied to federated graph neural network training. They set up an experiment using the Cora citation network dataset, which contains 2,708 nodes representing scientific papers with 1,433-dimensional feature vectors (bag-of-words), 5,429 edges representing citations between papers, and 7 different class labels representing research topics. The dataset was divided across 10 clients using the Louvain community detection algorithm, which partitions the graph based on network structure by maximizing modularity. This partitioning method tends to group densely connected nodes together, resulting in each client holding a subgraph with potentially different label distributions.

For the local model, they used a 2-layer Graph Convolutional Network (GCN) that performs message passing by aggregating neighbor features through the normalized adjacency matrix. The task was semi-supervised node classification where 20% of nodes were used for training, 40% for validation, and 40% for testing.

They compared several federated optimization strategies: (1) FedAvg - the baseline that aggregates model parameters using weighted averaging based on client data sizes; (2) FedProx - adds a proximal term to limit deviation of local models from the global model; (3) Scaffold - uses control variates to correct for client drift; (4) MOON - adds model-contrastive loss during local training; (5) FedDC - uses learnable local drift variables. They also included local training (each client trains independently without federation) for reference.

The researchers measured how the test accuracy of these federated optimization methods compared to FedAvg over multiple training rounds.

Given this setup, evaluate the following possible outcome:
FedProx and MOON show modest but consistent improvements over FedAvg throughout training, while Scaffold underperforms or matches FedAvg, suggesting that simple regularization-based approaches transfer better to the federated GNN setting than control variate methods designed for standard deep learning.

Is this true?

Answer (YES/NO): NO